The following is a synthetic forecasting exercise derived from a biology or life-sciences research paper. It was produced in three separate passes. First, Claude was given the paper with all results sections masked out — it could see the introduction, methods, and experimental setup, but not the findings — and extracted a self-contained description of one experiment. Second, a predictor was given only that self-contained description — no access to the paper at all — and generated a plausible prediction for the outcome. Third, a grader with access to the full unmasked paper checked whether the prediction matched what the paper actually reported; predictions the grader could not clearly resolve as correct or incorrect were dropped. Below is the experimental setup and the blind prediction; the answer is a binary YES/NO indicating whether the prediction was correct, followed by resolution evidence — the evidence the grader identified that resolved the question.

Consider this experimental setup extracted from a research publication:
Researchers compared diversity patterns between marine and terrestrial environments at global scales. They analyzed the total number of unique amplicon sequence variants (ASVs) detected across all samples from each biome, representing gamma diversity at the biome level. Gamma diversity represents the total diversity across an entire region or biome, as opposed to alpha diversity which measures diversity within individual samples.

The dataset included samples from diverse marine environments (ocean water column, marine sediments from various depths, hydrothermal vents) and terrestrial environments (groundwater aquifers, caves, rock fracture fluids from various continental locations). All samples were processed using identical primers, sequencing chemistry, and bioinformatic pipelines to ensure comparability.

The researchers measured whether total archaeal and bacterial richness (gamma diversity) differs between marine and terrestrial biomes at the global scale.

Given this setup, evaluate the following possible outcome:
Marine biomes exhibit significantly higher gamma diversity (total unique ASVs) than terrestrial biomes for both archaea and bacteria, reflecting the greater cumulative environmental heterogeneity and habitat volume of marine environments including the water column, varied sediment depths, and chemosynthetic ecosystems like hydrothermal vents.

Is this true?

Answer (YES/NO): NO